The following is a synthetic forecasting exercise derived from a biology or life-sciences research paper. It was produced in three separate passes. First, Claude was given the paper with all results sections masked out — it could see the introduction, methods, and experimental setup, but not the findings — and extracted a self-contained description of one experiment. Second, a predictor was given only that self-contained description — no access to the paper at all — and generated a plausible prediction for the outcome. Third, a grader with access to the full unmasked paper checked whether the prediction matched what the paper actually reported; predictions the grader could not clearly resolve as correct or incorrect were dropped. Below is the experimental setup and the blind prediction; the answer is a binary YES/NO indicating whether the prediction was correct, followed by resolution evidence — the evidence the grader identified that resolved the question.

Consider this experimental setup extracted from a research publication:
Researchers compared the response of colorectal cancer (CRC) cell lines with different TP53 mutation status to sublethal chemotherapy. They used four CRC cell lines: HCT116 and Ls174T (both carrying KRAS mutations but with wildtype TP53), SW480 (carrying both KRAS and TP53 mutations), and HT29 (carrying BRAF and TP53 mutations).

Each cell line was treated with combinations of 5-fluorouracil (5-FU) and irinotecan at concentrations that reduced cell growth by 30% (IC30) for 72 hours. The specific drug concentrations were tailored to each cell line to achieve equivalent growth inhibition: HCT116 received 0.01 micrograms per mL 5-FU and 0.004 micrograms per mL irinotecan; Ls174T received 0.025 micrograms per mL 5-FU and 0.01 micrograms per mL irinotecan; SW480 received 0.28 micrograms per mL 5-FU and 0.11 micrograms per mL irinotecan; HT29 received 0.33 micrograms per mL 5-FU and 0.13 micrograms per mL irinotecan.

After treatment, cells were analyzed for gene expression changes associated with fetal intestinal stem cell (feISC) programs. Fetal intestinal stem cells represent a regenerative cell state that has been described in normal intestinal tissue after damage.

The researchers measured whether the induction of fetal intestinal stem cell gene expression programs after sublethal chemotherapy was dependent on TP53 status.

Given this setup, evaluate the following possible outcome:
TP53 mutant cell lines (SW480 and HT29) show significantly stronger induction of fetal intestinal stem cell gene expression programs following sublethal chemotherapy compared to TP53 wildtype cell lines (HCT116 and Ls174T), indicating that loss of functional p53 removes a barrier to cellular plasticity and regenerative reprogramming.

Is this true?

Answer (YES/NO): NO